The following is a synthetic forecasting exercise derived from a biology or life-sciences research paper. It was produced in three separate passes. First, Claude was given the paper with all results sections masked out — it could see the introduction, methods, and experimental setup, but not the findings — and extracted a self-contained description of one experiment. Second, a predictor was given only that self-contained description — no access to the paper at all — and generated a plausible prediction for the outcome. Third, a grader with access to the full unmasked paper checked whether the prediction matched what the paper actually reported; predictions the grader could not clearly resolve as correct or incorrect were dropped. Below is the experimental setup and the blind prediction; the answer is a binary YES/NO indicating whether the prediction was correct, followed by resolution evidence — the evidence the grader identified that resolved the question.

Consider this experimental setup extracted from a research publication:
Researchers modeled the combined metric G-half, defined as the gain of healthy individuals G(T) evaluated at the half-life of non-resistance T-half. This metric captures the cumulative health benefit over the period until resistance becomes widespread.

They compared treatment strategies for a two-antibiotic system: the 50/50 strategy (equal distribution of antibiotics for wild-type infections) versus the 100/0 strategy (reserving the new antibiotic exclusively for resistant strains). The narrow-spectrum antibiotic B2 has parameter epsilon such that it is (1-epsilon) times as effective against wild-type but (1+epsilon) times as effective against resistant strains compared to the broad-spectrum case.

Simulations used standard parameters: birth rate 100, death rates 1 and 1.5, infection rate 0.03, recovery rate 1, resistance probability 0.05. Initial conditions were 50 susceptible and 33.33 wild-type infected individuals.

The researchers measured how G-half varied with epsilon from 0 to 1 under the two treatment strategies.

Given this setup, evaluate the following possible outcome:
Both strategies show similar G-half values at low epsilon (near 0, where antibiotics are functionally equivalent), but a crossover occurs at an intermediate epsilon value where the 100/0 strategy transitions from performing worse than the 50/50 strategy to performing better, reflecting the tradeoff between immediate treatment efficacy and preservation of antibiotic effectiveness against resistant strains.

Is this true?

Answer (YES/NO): NO